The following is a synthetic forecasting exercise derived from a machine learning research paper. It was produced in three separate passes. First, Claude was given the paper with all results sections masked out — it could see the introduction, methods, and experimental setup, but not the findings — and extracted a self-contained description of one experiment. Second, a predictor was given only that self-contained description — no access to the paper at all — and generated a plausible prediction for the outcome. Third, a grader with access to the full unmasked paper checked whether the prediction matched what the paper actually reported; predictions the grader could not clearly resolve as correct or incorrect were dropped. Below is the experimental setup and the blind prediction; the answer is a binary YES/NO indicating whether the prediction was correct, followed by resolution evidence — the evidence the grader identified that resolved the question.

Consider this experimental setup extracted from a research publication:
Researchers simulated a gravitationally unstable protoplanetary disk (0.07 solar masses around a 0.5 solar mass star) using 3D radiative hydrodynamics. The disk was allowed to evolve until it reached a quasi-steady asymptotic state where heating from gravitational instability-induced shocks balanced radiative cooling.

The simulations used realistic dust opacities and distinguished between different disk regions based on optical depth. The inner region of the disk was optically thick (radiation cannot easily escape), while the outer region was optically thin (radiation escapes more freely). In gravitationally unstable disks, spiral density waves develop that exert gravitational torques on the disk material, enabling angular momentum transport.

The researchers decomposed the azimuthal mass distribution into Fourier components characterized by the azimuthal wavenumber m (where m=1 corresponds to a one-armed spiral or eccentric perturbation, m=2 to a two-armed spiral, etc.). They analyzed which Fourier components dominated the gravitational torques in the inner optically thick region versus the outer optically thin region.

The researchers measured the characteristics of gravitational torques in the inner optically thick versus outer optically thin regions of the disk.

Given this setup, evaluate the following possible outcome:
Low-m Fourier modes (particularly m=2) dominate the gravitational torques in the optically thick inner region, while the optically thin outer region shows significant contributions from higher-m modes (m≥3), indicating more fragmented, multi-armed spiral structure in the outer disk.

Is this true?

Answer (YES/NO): NO